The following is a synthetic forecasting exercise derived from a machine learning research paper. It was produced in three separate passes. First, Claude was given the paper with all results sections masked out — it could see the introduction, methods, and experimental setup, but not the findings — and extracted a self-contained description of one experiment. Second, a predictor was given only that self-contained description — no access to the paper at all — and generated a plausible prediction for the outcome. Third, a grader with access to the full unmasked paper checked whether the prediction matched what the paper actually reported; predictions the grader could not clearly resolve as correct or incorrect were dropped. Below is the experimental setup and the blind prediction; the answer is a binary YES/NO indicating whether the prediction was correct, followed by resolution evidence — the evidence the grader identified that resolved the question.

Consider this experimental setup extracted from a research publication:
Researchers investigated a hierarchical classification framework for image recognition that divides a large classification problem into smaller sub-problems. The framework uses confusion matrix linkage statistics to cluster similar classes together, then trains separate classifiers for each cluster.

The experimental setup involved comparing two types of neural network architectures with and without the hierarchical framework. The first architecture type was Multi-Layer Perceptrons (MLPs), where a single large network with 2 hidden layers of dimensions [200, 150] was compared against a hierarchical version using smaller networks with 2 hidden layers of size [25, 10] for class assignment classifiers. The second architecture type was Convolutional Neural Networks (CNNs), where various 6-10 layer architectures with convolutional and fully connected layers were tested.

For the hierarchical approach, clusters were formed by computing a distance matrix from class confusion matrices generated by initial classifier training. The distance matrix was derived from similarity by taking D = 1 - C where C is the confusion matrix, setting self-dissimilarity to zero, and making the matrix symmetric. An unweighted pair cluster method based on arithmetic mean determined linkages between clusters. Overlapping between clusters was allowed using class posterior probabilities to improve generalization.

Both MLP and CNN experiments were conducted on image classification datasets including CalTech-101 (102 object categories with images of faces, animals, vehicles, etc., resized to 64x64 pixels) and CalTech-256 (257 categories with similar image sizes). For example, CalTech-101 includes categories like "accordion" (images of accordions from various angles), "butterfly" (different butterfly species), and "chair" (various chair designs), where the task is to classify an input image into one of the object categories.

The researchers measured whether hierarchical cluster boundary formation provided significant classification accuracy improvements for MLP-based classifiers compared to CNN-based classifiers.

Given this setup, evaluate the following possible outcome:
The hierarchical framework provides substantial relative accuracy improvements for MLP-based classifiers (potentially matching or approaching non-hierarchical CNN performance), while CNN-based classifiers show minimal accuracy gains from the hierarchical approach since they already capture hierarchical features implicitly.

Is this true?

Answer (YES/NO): NO